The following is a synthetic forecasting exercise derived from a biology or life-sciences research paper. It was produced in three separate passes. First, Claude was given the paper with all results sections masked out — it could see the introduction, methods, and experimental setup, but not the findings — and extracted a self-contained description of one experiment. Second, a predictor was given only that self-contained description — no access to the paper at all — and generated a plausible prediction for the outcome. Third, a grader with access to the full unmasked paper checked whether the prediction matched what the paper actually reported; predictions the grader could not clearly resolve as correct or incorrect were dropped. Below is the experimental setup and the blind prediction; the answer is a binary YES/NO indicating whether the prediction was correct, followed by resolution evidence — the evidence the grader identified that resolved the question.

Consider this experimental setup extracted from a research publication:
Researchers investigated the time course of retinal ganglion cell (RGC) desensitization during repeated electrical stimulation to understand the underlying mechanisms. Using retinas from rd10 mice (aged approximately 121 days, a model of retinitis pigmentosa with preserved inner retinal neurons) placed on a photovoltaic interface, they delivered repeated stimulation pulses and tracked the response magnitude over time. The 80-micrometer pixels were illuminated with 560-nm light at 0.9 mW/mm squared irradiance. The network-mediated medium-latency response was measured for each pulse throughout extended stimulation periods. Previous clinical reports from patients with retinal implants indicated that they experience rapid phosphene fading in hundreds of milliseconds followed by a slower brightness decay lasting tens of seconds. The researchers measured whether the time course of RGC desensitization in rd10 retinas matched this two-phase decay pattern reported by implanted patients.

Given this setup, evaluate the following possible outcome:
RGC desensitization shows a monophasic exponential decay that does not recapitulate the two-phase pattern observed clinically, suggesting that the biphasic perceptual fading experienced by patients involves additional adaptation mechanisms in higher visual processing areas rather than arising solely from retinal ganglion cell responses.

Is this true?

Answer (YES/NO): NO